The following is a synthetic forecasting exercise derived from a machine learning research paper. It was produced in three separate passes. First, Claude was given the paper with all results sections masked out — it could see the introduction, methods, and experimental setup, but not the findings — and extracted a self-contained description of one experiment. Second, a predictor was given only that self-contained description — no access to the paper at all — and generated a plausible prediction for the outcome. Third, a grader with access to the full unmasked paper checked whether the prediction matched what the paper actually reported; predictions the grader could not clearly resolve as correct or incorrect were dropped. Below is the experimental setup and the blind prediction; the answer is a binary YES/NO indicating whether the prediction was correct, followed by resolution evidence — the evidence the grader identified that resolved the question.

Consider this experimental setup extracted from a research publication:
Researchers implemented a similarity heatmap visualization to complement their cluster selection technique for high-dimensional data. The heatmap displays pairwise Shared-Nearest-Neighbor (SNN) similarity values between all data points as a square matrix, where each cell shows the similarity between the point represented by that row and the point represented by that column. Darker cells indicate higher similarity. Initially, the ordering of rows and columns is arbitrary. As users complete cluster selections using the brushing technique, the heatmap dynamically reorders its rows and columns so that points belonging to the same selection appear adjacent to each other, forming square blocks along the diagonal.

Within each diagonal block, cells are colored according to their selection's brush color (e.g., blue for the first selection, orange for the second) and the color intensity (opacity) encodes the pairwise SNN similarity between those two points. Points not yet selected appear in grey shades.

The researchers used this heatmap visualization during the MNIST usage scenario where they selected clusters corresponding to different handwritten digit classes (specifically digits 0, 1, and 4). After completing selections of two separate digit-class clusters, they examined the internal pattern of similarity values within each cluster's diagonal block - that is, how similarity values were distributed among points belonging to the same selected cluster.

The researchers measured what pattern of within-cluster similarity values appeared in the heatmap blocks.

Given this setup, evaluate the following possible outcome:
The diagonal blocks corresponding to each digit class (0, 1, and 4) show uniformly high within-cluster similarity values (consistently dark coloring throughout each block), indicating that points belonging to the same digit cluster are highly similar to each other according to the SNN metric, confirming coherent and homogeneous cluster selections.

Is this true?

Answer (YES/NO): NO